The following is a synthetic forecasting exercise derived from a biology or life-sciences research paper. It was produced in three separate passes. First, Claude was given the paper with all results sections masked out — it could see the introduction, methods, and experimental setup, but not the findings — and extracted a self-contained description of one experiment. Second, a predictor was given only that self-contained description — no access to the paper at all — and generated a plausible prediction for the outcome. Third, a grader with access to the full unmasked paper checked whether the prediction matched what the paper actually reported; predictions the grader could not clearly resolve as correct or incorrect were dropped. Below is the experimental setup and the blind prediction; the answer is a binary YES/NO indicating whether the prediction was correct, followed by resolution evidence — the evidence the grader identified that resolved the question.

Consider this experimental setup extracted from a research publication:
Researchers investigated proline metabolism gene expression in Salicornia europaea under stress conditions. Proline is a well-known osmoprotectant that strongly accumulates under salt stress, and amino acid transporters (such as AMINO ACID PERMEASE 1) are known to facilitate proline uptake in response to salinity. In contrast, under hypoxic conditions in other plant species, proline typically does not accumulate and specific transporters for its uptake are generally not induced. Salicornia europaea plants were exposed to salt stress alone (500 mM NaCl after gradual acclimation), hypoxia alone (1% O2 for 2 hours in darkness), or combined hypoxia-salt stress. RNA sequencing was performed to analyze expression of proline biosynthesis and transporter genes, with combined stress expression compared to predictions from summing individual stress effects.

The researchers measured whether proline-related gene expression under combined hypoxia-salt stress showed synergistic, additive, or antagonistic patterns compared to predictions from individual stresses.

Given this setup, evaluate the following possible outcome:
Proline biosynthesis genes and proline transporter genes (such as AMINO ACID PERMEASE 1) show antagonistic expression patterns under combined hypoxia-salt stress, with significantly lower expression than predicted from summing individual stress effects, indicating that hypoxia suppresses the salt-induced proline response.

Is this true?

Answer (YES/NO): NO